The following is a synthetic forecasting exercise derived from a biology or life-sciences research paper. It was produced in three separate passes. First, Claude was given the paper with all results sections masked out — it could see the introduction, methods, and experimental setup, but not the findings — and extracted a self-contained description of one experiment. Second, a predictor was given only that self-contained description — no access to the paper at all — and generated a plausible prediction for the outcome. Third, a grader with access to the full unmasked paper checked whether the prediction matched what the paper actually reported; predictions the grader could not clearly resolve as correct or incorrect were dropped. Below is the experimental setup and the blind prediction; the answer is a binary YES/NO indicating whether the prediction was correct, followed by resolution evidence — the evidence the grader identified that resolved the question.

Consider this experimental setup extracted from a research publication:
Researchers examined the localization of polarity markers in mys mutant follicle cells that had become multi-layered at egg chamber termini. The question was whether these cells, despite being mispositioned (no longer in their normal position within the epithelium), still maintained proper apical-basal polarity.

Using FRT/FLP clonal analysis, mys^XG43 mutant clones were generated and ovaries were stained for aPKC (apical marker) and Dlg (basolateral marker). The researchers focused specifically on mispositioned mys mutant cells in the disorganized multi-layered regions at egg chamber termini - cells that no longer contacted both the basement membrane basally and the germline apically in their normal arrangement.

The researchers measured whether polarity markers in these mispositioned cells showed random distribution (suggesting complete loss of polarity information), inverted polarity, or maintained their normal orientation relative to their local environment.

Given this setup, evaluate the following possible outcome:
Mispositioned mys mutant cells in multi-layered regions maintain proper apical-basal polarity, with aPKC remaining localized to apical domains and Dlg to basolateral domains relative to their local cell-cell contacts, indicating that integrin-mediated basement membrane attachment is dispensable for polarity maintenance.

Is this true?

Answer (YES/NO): YES